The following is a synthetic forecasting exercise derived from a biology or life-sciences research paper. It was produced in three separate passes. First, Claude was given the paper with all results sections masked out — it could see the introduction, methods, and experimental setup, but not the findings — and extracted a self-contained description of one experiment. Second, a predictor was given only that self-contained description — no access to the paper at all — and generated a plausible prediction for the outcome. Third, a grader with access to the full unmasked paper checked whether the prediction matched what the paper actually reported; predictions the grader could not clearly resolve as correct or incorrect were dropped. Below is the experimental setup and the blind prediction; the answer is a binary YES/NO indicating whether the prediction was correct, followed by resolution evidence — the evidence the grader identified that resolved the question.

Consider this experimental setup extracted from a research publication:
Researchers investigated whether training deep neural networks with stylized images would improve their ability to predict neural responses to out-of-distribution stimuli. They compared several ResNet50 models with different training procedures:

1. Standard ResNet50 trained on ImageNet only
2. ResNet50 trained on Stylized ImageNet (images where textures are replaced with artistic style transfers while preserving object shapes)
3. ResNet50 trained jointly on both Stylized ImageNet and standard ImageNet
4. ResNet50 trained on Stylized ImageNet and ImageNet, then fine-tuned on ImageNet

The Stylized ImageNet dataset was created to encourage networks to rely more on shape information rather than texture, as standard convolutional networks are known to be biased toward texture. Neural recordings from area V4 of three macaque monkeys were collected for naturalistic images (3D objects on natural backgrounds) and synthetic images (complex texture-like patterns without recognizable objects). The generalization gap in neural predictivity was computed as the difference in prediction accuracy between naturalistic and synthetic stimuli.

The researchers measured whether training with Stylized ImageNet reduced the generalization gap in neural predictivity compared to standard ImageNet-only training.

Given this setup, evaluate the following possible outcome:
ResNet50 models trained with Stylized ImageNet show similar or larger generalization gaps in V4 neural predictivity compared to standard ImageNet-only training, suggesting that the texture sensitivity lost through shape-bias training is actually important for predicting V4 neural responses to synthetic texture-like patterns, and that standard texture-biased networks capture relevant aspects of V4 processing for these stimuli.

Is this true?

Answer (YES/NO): YES